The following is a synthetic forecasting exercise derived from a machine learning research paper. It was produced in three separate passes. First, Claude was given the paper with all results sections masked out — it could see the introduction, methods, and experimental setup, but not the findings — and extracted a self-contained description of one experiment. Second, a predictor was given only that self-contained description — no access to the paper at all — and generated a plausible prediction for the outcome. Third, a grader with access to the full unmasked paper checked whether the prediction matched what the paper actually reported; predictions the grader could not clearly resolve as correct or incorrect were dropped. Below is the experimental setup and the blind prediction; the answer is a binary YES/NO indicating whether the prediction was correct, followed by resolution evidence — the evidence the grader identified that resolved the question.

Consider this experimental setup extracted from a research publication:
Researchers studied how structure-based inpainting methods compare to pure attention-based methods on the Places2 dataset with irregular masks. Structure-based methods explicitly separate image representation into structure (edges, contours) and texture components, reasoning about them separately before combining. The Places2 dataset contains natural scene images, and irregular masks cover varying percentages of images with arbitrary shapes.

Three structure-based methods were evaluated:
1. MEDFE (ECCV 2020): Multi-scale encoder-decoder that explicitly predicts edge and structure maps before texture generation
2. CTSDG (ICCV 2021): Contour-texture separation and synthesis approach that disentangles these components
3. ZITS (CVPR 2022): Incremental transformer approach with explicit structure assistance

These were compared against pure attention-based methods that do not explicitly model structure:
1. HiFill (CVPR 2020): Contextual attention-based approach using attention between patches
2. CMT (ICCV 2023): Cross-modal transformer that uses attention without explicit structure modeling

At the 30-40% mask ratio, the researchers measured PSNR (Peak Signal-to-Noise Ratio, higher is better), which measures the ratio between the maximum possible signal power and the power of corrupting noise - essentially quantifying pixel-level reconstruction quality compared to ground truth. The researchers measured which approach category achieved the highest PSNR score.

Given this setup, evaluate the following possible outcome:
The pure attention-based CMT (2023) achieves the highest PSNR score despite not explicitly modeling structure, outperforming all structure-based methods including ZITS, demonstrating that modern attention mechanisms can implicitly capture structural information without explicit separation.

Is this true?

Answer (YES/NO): YES